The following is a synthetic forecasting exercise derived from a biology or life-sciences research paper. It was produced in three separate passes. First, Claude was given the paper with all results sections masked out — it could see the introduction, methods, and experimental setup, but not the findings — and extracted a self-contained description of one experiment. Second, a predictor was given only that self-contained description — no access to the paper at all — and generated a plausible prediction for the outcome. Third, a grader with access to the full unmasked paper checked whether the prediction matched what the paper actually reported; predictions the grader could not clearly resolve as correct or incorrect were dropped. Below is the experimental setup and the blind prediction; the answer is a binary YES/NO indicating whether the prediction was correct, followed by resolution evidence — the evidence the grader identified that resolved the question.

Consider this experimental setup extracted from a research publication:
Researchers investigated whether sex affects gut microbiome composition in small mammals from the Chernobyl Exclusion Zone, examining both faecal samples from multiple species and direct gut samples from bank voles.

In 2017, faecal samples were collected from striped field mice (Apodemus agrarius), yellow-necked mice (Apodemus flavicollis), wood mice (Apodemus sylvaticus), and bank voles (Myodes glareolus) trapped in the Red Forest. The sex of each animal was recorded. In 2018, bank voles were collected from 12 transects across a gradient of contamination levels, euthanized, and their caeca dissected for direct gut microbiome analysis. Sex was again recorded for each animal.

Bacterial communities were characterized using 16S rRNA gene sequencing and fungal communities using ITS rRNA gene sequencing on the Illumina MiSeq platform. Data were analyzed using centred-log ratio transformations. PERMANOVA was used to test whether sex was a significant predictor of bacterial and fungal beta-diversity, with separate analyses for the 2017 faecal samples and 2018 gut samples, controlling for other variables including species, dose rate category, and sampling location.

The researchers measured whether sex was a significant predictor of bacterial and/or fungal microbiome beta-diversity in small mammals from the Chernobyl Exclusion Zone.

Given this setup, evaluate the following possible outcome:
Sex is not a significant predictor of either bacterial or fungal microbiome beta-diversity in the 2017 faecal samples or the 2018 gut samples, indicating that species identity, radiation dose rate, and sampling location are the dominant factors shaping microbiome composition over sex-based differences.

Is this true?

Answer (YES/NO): NO